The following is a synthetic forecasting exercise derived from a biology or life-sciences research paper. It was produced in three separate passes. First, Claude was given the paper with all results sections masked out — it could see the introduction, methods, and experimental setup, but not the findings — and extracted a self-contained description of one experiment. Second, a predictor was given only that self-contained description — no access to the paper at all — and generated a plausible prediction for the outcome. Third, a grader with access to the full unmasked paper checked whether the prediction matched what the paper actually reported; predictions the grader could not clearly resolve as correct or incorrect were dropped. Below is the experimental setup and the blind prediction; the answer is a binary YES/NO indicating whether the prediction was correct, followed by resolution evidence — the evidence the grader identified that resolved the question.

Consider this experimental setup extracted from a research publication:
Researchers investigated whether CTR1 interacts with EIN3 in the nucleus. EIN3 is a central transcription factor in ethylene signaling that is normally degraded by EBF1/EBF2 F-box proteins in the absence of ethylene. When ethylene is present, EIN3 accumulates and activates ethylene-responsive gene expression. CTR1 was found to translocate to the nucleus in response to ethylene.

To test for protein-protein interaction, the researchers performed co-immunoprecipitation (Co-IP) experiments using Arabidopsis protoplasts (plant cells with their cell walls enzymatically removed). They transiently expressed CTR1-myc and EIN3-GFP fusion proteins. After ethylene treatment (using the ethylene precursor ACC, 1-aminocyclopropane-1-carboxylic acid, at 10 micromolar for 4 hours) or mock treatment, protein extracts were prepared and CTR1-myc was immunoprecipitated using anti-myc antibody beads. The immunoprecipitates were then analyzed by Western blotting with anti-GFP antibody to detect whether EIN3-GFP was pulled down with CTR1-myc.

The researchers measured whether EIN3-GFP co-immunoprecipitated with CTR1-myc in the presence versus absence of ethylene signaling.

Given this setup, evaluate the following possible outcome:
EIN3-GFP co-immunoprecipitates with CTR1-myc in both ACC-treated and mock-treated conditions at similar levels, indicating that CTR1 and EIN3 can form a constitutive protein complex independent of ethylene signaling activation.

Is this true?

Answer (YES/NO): NO